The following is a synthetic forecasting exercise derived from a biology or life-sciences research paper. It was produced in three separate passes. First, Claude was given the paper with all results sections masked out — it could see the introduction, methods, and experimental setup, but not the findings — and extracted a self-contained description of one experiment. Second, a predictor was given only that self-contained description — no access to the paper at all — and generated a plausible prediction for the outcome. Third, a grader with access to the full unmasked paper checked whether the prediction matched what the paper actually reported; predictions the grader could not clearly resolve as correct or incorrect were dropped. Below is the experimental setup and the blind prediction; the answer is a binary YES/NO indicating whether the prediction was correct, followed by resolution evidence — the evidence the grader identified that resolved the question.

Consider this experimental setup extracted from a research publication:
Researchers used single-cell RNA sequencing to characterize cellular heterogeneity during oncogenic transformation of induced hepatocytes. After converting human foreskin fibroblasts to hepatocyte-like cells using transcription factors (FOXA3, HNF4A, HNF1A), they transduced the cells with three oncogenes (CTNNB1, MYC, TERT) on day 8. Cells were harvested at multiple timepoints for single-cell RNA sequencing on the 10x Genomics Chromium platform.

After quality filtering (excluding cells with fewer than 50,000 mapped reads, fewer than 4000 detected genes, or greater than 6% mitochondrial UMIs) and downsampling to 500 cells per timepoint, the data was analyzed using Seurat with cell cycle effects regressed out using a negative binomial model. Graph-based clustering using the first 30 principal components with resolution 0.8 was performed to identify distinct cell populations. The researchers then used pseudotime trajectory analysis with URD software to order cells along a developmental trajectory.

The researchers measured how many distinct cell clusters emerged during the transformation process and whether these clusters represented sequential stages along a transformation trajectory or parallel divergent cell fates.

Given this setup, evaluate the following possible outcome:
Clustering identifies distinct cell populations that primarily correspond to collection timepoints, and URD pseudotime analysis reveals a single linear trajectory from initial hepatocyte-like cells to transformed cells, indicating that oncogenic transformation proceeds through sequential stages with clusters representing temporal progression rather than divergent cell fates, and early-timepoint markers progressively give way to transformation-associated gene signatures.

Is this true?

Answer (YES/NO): YES